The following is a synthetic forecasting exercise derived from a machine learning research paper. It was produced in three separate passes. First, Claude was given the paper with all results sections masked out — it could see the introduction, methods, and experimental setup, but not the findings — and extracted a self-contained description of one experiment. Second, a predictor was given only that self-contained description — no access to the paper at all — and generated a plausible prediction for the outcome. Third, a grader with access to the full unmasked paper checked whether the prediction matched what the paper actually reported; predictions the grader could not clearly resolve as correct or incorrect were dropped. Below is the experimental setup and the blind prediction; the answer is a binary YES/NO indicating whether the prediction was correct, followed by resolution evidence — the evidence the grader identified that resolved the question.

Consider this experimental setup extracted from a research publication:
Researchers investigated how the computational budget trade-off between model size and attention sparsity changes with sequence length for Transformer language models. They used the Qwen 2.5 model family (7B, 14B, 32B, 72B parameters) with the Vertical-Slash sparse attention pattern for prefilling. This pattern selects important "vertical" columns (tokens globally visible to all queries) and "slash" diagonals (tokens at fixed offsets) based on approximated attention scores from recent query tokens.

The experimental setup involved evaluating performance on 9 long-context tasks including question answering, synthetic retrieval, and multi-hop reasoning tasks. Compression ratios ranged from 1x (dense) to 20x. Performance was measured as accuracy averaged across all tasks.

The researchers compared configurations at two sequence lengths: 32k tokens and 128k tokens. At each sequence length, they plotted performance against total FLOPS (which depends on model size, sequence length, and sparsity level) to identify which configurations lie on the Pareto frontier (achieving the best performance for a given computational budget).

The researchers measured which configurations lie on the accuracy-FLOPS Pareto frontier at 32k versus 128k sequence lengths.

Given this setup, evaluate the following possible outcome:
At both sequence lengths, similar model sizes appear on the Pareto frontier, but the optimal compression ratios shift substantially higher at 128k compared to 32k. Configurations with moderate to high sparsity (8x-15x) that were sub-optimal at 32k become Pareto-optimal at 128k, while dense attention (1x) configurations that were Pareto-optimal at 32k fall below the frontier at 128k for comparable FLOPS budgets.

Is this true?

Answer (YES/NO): NO